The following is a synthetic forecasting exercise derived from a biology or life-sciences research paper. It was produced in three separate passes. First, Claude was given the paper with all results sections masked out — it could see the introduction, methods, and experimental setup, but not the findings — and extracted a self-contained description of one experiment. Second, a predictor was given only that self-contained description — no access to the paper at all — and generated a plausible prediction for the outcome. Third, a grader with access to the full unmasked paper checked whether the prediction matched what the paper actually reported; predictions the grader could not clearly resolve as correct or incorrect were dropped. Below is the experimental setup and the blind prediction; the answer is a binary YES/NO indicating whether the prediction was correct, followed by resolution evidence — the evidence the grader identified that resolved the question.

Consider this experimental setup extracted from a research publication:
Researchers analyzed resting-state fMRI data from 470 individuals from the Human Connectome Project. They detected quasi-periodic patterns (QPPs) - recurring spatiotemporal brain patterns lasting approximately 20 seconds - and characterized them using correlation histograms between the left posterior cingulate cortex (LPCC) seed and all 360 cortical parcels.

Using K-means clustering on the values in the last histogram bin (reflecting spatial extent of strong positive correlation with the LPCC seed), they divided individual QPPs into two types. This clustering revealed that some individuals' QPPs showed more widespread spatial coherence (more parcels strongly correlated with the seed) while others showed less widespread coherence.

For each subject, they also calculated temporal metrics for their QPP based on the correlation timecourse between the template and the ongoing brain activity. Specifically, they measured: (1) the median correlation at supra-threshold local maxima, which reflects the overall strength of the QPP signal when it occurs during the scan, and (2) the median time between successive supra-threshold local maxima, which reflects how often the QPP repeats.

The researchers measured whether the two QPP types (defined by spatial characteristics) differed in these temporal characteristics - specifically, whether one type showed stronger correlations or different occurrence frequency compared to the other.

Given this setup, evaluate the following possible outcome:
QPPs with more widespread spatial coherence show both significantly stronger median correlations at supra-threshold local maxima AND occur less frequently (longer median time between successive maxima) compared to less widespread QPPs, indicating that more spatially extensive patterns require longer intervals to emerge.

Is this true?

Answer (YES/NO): NO